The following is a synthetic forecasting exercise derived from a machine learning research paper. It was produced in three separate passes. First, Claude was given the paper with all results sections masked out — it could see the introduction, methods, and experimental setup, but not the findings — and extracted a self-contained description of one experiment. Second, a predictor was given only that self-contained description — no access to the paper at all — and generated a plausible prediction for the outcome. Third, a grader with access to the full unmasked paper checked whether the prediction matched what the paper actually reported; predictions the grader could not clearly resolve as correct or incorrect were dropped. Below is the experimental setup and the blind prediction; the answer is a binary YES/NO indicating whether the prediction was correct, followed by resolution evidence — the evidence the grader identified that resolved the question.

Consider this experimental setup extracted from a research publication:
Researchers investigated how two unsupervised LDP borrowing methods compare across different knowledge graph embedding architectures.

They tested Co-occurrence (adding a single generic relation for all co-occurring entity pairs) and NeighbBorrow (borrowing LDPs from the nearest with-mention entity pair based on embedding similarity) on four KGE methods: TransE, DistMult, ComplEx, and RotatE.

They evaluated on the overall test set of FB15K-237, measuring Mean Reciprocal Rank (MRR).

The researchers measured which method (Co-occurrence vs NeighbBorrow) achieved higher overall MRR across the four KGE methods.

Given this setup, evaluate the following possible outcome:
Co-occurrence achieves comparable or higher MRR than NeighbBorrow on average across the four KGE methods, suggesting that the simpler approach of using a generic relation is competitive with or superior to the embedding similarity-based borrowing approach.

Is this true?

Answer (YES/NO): NO